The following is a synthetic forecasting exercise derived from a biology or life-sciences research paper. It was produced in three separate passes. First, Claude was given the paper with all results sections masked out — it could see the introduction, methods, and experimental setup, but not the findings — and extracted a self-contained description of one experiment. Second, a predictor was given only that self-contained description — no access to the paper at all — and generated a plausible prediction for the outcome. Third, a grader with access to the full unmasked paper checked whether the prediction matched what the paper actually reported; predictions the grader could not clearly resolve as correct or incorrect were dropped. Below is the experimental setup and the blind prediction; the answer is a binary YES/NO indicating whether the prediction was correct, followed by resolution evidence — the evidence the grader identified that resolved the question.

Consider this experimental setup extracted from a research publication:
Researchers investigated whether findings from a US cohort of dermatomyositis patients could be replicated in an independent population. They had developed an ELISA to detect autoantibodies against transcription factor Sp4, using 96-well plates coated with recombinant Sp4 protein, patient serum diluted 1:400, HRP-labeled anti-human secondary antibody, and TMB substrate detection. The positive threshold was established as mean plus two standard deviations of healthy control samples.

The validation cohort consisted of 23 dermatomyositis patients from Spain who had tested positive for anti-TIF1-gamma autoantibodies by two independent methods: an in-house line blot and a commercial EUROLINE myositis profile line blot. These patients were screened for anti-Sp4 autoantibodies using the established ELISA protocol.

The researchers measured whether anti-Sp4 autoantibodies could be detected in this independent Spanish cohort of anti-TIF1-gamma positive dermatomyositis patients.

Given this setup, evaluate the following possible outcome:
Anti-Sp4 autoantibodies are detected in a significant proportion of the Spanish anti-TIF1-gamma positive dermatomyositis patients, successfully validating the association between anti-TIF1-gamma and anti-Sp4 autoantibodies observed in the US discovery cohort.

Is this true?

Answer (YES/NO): NO